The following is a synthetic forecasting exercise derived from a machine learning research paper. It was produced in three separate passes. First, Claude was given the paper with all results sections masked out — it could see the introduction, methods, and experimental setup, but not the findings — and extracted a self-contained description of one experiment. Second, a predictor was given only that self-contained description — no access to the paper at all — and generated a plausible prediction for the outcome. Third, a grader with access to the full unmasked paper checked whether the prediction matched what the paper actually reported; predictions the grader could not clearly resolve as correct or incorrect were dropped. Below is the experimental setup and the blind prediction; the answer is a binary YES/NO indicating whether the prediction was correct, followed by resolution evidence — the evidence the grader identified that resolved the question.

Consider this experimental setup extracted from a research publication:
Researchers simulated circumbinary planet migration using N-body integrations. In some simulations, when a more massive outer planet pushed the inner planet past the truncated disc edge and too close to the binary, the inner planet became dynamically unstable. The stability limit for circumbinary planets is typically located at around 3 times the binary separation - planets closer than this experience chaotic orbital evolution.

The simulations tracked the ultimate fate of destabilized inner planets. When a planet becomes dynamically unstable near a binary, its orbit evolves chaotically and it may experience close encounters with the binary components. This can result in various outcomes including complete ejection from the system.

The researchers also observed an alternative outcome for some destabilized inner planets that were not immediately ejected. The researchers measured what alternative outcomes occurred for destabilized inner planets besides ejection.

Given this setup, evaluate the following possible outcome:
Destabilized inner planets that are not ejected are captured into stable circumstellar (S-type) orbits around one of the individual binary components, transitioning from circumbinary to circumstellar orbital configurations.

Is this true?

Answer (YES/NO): NO